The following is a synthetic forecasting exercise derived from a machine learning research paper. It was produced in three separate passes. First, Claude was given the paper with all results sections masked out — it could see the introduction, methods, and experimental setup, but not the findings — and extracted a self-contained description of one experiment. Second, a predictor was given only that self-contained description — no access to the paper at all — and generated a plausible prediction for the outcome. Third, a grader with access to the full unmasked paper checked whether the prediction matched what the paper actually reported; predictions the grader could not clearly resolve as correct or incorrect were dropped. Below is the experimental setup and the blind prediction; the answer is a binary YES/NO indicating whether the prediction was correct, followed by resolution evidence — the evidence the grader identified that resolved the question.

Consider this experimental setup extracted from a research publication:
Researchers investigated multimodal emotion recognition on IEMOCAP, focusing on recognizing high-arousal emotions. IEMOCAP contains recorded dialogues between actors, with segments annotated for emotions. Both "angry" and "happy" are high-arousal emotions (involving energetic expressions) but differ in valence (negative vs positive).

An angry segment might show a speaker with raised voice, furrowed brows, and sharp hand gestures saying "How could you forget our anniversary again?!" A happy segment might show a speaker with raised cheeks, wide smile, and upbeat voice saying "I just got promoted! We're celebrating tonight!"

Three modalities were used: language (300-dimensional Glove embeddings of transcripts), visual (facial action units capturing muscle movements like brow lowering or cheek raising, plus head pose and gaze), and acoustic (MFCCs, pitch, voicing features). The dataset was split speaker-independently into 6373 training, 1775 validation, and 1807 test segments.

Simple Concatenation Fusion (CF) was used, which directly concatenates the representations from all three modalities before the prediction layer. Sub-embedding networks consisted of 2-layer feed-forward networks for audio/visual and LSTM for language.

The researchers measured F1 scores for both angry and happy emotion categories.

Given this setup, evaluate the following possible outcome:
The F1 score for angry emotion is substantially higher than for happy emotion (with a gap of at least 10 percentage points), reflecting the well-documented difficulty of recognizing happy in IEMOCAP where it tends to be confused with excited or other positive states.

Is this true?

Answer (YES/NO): NO